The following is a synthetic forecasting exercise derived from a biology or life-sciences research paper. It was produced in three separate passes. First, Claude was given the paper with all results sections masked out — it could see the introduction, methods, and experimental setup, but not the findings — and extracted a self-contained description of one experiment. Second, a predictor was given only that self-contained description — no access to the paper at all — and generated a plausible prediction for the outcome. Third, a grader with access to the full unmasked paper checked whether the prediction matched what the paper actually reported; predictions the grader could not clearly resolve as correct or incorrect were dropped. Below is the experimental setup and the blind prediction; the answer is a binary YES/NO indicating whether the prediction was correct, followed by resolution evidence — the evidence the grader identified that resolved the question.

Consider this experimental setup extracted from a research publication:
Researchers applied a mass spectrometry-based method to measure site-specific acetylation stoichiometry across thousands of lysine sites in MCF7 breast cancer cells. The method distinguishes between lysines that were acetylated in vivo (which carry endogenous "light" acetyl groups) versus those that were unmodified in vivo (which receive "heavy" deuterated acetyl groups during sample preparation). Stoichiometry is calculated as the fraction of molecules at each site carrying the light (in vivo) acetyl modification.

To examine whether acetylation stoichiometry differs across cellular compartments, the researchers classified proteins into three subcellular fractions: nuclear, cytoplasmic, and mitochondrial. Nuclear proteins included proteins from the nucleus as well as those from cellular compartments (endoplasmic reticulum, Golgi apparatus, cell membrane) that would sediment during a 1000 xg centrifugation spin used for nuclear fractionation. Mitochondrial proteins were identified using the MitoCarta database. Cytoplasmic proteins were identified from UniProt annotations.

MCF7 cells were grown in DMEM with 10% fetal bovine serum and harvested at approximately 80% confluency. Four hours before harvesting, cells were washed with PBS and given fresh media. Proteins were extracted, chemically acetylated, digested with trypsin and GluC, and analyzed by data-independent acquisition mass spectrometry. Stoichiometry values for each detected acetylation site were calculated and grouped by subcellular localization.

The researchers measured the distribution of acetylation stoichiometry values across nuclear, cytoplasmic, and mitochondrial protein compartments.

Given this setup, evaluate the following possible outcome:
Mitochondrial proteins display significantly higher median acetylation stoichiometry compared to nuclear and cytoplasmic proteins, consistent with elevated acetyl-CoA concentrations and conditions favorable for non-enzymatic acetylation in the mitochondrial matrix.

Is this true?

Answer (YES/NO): NO